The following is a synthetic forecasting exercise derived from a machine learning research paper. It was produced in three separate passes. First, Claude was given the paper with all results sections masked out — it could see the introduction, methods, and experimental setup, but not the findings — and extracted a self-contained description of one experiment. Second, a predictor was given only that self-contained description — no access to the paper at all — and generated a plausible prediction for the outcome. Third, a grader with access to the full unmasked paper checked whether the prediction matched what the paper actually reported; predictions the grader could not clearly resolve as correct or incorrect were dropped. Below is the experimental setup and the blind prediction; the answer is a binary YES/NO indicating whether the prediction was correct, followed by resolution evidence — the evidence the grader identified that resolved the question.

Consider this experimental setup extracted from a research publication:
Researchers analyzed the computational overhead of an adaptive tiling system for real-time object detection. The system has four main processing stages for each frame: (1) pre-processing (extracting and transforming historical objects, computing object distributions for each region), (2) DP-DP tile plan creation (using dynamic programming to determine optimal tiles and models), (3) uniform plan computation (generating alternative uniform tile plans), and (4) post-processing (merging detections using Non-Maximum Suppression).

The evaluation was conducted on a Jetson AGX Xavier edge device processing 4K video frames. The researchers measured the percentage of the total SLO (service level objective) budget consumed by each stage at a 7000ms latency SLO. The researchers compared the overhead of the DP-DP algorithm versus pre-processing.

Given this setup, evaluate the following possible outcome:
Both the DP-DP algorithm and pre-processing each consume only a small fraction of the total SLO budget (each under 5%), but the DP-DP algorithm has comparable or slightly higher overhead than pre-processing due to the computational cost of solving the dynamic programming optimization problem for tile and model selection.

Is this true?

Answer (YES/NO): NO